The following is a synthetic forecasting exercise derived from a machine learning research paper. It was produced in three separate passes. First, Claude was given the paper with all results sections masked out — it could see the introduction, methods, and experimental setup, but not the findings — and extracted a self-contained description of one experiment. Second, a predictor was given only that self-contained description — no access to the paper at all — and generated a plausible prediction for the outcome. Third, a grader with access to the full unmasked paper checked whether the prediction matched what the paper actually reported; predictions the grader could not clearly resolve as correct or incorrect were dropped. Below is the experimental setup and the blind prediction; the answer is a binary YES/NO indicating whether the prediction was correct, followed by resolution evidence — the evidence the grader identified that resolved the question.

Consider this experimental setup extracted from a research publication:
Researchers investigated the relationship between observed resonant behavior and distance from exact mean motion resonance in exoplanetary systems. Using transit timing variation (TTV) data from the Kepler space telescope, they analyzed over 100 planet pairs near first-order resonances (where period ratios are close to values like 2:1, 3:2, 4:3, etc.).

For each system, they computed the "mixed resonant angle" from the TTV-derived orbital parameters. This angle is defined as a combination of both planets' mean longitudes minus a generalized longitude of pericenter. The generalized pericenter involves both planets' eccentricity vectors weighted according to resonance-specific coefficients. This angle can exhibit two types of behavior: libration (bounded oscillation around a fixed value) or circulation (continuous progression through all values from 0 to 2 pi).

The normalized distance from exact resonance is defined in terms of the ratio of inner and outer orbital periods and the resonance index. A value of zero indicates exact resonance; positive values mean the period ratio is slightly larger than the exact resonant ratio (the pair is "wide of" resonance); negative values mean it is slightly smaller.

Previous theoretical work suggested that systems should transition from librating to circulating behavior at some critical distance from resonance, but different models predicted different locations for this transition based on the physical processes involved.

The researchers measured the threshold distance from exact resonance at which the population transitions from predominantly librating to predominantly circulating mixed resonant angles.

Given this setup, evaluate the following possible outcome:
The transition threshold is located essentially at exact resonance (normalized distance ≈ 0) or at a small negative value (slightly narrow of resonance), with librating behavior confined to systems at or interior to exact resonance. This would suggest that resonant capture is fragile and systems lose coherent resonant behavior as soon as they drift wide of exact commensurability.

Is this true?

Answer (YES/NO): NO